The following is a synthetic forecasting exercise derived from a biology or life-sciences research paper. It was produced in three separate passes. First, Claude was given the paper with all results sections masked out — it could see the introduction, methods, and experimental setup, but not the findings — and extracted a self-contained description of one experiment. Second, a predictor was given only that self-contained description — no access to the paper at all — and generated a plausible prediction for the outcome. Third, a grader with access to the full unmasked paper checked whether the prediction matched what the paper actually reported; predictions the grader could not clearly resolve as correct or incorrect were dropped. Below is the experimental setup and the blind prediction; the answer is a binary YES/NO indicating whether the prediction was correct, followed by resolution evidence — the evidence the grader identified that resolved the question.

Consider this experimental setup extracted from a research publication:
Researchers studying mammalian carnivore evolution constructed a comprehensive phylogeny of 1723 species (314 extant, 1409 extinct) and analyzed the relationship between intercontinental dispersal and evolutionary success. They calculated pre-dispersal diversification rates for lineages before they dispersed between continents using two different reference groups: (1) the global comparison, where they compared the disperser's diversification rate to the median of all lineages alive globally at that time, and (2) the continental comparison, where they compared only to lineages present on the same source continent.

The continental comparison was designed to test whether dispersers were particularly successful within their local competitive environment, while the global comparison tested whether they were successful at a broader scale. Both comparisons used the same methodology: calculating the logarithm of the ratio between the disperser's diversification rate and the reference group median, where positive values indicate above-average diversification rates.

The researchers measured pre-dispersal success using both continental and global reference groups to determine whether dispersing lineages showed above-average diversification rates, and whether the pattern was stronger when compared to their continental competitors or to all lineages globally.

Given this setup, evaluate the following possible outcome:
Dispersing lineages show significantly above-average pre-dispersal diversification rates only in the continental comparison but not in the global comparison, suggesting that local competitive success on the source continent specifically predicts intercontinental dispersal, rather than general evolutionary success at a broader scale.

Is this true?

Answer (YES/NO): NO